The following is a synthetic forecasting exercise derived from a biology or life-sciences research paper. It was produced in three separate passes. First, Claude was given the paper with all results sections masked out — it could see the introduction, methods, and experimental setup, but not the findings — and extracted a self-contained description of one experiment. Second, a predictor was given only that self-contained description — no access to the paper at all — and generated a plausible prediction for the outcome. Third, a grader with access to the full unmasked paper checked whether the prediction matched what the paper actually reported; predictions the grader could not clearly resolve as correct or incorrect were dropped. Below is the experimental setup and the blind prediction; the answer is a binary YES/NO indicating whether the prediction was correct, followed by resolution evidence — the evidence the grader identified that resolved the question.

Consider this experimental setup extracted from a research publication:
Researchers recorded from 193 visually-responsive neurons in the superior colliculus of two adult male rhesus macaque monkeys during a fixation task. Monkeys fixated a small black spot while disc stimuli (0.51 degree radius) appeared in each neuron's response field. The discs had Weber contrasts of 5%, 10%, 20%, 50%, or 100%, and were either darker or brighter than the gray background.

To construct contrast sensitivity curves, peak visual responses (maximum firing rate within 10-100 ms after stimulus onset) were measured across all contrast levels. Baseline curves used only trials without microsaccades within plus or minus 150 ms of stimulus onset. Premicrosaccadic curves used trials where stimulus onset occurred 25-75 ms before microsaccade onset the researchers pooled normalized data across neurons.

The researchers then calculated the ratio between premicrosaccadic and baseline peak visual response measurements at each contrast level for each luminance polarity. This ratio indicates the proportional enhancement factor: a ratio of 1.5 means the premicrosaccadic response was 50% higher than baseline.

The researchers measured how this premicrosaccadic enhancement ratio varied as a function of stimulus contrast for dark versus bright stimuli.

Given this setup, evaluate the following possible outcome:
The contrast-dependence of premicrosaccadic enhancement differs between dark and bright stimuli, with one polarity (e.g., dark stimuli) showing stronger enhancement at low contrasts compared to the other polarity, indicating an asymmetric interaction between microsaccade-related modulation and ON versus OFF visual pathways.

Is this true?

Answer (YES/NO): NO